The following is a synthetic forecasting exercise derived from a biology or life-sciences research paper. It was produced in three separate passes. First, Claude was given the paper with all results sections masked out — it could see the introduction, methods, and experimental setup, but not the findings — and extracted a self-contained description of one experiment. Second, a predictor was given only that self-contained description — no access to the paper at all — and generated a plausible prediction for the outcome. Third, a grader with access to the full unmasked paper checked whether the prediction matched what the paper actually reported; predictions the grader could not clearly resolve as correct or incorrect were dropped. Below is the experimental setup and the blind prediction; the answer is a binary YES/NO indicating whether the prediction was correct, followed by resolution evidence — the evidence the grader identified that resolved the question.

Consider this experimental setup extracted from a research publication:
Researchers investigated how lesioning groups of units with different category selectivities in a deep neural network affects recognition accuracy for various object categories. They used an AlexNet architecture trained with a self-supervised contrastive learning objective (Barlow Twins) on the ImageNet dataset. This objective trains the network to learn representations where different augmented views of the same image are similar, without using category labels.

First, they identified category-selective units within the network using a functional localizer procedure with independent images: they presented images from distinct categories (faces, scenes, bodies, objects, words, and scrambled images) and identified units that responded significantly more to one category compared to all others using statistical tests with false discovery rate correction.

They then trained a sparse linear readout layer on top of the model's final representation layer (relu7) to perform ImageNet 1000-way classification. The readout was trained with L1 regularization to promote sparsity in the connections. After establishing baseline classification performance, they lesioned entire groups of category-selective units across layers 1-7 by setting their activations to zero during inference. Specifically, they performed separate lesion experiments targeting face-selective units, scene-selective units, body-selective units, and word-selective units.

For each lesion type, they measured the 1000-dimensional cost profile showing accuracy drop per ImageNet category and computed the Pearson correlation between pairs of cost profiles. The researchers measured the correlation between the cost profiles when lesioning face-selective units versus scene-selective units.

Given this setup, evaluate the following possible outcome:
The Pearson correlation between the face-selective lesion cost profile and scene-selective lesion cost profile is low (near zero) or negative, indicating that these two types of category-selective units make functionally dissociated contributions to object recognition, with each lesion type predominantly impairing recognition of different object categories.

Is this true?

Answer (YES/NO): YES